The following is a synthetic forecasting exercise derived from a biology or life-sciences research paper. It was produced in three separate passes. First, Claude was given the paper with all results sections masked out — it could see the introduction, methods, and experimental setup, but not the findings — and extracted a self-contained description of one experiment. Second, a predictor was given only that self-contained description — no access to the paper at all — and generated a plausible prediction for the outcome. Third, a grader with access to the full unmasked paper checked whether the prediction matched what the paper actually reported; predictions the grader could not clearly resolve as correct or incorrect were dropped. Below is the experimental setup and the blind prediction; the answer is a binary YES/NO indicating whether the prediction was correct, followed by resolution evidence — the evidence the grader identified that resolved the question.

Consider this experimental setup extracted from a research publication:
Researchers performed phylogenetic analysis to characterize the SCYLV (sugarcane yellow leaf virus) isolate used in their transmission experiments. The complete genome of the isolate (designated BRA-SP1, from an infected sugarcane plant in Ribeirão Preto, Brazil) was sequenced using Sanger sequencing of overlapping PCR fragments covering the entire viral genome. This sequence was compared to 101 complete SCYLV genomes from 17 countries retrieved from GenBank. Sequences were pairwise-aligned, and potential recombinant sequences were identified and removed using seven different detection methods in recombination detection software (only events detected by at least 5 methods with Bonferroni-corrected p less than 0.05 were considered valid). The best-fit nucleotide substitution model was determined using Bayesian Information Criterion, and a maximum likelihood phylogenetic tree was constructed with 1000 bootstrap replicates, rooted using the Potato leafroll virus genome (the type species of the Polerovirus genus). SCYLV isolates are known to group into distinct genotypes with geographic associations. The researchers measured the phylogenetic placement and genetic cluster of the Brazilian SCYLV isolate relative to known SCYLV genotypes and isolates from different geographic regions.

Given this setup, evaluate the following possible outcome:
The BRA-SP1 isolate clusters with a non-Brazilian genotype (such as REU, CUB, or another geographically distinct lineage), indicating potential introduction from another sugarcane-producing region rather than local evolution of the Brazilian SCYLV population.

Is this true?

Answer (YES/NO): NO